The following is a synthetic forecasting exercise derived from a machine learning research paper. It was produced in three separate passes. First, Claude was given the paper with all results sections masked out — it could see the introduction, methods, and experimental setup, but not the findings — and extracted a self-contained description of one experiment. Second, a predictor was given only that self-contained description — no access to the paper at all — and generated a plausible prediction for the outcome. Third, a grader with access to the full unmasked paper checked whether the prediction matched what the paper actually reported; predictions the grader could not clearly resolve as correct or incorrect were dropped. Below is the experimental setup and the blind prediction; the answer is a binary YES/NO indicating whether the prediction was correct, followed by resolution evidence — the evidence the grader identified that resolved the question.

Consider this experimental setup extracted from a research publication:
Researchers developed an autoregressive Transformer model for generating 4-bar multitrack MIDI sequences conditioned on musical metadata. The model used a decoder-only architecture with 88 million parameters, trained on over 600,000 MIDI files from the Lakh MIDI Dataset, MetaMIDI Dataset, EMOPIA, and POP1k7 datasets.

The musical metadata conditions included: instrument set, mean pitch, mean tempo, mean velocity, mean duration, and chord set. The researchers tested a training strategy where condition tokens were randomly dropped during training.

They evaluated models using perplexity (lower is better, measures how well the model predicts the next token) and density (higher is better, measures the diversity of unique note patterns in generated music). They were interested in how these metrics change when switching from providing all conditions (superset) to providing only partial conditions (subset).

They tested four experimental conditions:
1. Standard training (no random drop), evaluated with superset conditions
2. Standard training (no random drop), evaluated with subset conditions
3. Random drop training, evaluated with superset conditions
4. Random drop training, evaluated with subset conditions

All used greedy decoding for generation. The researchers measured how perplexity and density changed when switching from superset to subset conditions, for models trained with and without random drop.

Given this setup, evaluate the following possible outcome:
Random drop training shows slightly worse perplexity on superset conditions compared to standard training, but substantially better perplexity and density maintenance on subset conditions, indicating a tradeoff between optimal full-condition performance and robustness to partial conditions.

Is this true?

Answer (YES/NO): YES